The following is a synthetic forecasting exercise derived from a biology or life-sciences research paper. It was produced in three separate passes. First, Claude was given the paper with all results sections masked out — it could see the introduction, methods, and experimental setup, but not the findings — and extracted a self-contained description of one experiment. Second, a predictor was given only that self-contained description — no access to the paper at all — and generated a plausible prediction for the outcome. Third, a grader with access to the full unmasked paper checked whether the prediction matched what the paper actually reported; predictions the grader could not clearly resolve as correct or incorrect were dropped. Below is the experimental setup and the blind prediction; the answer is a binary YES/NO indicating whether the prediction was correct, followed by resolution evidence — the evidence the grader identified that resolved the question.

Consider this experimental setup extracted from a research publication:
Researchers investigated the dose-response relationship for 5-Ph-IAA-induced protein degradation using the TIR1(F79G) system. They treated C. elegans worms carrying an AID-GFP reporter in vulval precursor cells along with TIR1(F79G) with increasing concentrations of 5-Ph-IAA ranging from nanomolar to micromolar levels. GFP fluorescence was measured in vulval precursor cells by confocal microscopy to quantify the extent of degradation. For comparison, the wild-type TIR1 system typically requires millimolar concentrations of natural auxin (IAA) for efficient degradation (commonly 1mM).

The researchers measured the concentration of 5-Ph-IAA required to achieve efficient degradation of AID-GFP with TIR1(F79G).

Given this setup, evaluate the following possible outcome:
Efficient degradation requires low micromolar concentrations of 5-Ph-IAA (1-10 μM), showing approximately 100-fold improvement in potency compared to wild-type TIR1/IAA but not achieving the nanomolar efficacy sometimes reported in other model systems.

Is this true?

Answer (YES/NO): NO